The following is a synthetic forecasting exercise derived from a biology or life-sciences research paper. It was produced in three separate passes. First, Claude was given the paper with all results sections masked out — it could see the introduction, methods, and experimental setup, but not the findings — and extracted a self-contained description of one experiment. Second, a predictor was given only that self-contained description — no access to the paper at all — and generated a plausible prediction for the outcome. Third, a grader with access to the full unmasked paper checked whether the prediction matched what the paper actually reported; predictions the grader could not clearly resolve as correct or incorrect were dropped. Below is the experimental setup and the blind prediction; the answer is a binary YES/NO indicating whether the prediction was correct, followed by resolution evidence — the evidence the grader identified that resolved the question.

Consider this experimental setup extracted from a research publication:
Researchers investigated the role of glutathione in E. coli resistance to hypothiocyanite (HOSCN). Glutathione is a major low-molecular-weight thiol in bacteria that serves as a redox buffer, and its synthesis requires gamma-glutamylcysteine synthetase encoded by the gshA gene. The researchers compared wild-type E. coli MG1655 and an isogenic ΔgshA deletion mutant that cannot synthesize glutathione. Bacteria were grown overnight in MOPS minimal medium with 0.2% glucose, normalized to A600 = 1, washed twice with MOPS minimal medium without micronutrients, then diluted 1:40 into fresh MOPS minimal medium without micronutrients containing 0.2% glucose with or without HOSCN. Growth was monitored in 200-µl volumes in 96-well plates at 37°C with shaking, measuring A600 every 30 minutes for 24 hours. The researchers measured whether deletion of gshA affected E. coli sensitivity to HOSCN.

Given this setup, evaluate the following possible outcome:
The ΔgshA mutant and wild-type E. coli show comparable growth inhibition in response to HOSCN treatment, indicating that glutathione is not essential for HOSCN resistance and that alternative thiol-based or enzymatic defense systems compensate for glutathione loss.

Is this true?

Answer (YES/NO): NO